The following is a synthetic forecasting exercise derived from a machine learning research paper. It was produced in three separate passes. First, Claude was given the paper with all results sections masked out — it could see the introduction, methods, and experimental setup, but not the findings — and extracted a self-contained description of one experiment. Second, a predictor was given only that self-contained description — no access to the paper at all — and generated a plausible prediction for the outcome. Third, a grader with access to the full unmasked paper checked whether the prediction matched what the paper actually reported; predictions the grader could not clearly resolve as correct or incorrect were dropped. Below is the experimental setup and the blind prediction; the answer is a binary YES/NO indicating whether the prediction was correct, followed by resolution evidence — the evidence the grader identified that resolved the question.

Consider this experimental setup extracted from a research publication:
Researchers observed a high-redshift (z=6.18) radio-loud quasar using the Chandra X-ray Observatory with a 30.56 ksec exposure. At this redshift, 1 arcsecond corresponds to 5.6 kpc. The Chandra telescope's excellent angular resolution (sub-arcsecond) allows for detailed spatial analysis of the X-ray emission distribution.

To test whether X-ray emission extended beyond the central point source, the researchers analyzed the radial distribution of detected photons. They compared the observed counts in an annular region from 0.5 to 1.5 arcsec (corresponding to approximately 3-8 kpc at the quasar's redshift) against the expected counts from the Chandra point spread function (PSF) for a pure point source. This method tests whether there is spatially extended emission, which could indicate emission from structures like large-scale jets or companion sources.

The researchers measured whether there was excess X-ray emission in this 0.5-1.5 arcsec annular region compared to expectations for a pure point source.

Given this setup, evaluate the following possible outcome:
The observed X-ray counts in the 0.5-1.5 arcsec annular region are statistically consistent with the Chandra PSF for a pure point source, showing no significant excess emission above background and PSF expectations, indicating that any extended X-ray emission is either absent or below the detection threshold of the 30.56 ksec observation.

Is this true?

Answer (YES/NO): NO